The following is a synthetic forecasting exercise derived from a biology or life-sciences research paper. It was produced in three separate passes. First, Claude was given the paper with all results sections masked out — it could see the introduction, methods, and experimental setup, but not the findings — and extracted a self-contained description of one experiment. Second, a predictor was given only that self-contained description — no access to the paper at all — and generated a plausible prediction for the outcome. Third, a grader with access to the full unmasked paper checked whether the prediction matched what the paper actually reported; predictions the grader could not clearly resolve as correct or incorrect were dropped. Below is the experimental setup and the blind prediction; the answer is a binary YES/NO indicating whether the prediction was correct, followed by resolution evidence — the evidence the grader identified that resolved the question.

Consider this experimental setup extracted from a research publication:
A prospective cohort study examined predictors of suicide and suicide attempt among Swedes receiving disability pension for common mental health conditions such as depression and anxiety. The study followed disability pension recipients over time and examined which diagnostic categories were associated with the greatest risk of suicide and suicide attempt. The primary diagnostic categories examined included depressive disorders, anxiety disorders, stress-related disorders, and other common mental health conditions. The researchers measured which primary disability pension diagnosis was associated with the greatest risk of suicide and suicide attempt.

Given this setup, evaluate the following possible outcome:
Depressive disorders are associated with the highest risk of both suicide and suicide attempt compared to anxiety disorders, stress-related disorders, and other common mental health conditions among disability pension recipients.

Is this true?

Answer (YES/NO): YES